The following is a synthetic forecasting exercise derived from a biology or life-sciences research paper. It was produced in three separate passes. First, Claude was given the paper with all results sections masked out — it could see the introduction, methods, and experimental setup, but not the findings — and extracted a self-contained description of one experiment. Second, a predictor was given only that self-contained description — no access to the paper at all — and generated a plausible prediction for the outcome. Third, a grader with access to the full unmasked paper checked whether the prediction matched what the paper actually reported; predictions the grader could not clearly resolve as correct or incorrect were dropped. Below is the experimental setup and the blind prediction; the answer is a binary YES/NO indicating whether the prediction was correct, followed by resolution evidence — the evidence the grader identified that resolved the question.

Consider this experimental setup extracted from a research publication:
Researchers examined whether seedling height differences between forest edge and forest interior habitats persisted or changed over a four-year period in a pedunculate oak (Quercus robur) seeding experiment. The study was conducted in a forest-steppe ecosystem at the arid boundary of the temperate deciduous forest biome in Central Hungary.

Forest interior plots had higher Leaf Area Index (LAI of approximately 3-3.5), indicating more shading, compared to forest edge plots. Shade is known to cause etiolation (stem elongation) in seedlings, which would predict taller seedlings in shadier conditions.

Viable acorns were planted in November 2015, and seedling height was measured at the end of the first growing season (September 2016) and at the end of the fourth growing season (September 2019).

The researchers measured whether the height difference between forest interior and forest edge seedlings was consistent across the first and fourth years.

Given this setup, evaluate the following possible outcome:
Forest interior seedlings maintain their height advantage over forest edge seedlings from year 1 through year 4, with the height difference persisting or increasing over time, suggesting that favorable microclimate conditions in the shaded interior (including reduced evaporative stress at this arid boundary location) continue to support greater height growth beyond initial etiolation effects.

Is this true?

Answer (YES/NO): NO